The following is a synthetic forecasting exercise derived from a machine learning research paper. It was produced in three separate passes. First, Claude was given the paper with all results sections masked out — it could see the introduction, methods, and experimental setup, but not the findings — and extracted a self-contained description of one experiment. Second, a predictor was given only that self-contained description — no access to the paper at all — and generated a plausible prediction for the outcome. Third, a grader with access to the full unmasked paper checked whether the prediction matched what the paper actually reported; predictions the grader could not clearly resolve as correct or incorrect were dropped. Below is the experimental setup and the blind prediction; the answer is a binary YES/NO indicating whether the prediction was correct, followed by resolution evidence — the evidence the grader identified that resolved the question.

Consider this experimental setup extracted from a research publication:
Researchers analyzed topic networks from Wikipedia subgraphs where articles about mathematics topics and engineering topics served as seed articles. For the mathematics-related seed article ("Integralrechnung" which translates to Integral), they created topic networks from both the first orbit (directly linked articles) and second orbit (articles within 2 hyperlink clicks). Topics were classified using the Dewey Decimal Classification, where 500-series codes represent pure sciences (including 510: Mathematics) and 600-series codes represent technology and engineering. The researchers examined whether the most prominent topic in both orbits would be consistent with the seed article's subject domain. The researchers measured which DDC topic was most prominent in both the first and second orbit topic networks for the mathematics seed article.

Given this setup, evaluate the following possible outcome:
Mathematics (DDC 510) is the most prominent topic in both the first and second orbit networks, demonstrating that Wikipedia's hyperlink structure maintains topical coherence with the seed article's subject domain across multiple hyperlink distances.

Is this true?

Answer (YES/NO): YES